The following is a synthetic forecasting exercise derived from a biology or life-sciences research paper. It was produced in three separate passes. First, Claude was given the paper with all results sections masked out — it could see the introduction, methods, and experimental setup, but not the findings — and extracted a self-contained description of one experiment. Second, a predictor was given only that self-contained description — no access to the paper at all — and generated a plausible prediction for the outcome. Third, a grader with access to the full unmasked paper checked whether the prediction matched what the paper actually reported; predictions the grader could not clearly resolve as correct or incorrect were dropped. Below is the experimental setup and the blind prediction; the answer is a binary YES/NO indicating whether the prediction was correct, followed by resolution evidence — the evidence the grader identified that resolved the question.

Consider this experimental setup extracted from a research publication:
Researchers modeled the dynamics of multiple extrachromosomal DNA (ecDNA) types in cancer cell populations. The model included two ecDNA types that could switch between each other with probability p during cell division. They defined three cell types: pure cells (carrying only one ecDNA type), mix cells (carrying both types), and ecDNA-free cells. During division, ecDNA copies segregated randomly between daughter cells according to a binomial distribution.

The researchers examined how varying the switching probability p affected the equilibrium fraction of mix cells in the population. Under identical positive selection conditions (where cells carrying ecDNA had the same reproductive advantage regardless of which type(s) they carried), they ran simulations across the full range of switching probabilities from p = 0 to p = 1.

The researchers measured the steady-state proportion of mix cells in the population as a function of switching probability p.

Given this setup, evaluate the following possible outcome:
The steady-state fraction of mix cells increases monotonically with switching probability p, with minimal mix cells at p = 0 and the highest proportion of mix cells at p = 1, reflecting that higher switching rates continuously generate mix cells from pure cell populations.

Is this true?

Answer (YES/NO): NO